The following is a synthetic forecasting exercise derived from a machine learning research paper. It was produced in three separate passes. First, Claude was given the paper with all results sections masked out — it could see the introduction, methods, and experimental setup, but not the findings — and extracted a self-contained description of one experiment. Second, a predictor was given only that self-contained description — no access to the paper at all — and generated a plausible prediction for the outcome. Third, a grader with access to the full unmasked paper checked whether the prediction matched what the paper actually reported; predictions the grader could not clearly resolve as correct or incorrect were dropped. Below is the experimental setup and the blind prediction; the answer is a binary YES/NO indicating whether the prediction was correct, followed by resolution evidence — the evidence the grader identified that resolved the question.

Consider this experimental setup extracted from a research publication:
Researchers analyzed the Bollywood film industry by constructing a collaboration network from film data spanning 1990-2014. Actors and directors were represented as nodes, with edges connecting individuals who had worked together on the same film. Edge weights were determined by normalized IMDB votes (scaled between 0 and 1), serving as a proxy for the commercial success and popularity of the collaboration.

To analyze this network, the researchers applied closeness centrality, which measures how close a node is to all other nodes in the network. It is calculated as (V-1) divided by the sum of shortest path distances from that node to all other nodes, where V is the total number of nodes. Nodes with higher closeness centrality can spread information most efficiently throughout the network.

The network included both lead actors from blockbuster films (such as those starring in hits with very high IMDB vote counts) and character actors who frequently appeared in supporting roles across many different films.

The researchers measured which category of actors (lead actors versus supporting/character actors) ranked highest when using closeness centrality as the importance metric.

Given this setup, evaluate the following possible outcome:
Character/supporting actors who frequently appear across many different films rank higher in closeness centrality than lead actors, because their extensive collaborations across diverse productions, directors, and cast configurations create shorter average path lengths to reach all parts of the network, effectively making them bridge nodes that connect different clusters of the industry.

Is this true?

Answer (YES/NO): YES